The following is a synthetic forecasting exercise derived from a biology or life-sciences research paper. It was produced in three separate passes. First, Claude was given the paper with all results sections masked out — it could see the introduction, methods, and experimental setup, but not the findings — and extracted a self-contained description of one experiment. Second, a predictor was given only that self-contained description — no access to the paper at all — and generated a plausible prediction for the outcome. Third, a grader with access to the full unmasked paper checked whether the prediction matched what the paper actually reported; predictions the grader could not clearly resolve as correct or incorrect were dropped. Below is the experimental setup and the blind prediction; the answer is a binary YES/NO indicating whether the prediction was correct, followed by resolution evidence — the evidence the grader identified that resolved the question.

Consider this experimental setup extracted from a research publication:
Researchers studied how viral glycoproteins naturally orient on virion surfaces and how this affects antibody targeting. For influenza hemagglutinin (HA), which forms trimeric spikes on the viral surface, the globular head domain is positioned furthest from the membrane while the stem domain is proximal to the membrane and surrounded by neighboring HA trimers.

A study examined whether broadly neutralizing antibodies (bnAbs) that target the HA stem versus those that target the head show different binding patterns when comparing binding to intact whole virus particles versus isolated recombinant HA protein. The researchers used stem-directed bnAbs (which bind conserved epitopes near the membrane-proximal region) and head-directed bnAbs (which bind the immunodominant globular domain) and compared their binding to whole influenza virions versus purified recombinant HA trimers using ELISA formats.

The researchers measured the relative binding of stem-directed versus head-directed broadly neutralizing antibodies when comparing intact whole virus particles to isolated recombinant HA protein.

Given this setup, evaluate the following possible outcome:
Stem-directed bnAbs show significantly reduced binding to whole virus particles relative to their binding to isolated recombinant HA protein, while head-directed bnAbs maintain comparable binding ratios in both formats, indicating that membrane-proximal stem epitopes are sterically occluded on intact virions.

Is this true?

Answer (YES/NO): YES